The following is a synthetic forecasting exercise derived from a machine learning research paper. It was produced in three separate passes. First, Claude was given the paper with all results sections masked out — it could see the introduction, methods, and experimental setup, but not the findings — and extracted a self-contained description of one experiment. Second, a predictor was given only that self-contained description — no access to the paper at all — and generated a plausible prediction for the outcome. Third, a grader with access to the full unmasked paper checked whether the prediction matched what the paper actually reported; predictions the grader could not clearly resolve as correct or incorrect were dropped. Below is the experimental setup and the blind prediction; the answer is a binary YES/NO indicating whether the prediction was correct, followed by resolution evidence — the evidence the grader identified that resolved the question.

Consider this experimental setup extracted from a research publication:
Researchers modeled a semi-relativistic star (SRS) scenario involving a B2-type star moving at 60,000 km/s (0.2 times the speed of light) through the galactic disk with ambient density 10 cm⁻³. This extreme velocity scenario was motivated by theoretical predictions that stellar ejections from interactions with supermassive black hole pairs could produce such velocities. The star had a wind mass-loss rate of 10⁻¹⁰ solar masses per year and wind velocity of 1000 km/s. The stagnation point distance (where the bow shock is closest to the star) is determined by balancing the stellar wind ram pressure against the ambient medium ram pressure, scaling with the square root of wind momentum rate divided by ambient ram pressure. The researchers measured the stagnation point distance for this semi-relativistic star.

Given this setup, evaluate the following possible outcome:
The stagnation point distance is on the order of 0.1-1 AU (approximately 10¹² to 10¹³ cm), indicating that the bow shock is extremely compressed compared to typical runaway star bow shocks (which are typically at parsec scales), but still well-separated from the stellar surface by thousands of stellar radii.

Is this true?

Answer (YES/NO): NO